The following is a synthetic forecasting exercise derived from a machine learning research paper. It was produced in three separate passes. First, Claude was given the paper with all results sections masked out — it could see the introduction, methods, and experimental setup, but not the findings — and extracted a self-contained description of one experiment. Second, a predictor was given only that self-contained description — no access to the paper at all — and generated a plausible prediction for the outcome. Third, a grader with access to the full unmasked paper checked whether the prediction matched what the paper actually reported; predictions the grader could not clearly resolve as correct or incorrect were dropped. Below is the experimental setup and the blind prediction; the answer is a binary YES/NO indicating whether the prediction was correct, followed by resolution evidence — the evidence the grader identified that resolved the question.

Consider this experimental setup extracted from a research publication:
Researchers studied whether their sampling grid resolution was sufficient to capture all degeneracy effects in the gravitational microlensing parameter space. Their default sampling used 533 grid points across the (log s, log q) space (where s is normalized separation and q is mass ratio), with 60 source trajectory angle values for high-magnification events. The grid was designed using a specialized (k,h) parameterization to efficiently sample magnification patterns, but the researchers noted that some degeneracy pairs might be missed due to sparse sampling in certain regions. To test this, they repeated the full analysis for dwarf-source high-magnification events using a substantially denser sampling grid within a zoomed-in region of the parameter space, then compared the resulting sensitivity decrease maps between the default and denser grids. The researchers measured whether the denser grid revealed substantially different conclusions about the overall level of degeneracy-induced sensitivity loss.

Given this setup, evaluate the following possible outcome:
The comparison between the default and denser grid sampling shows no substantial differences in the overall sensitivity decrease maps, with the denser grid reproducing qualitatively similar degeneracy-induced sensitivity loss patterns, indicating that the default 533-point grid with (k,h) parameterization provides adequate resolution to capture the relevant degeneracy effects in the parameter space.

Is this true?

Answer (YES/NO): YES